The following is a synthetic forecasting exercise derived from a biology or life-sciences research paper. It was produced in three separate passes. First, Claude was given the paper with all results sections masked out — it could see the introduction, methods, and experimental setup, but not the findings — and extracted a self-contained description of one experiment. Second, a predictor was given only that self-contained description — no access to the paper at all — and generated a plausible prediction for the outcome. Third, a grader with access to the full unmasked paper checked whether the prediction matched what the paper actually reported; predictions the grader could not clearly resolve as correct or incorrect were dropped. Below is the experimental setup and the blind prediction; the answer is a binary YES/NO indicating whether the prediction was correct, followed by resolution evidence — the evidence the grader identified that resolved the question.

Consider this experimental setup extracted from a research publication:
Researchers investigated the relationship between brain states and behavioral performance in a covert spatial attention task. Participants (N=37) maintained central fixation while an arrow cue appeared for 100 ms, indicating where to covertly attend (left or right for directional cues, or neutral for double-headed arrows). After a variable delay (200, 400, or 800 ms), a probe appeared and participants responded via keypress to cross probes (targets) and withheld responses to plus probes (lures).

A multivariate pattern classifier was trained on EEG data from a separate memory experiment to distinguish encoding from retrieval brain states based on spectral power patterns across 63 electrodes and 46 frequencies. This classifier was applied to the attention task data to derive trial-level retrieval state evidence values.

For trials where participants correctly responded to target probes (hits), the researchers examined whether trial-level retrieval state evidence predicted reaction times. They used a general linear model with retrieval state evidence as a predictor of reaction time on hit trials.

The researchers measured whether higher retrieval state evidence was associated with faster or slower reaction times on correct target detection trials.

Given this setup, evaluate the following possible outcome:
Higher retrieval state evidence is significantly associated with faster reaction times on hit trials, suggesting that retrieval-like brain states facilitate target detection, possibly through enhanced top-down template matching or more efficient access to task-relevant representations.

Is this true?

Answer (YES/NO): YES